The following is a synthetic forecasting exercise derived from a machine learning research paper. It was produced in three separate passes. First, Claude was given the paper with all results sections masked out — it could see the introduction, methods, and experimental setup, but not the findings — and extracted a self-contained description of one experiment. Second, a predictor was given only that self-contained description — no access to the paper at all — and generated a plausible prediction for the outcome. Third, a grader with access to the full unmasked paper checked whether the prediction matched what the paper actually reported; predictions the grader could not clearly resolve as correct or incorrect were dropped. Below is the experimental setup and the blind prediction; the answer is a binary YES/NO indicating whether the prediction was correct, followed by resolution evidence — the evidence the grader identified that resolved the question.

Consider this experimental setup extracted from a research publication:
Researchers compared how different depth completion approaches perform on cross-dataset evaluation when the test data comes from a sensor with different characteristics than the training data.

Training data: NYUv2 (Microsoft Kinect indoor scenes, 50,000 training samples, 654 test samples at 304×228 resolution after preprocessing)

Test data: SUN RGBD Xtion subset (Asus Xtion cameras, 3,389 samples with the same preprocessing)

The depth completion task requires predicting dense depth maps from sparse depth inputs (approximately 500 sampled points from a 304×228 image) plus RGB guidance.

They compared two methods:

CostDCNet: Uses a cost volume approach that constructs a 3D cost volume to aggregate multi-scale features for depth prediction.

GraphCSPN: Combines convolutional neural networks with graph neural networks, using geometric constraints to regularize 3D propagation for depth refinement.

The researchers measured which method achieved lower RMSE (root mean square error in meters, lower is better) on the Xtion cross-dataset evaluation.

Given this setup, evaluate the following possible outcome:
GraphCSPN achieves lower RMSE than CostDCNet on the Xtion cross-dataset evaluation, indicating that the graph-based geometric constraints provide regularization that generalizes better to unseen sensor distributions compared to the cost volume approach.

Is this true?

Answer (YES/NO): YES